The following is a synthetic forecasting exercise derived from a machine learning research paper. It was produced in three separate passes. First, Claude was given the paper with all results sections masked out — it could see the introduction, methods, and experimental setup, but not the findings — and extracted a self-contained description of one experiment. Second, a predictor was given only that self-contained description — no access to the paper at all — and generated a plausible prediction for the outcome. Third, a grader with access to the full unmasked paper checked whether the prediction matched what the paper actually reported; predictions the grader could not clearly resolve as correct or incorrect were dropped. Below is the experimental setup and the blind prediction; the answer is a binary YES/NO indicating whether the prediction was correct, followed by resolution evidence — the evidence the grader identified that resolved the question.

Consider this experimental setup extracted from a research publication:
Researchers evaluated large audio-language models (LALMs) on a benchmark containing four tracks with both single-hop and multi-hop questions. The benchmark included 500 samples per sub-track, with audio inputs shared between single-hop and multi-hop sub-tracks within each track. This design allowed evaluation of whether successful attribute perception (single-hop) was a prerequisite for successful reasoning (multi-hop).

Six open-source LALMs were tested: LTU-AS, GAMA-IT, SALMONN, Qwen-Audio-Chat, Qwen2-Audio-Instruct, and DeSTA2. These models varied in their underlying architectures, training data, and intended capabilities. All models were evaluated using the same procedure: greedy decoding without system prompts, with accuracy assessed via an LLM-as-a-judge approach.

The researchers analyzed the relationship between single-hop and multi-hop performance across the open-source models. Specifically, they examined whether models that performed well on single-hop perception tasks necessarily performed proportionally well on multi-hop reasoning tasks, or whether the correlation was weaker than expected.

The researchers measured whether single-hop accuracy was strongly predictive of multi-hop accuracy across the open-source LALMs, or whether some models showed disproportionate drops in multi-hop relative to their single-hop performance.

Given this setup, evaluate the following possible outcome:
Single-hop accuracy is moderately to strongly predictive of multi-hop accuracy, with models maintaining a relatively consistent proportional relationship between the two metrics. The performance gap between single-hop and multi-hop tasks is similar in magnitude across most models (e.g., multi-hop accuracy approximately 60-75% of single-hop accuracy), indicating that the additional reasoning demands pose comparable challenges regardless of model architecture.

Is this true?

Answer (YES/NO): NO